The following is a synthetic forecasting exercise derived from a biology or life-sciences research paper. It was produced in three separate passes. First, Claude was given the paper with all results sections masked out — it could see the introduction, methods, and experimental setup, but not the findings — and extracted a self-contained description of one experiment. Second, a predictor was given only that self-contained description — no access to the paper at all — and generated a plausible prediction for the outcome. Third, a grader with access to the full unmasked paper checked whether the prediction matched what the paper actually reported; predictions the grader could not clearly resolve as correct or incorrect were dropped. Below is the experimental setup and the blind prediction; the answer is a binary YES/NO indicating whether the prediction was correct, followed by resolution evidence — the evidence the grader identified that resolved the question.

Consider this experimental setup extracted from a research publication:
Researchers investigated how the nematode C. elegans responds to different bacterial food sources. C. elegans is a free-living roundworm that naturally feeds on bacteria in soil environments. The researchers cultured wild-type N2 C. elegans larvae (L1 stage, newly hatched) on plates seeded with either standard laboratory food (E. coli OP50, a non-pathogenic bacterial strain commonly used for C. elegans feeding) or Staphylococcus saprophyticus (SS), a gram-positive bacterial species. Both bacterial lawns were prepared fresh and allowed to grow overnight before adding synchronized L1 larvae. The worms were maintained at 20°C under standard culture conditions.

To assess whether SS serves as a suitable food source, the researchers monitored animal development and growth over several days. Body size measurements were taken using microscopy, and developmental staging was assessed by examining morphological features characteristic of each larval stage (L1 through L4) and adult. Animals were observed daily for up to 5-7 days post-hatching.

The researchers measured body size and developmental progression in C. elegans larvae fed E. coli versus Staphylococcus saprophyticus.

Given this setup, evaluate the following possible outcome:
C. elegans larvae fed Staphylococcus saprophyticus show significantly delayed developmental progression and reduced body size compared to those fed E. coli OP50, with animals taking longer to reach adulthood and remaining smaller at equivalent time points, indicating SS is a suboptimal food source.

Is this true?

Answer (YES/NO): NO